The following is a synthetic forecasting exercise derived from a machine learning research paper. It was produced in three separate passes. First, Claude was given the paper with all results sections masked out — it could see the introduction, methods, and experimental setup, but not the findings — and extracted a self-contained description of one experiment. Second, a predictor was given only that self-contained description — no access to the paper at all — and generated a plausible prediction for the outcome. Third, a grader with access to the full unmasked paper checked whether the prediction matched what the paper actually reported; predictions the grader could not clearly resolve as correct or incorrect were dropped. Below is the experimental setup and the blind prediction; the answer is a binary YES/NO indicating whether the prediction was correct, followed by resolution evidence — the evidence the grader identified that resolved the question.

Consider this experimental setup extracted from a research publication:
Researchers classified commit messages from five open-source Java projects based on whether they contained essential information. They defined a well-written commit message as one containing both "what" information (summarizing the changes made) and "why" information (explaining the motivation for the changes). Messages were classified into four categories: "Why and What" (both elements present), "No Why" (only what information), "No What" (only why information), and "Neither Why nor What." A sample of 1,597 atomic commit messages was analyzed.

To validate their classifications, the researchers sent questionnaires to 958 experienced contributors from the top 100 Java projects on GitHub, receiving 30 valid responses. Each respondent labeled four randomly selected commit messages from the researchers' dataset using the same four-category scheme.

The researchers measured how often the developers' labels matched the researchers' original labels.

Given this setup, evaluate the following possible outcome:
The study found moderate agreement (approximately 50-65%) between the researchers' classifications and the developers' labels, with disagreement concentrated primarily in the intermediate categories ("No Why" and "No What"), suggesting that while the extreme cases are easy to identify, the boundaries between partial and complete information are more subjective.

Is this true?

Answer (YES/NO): NO